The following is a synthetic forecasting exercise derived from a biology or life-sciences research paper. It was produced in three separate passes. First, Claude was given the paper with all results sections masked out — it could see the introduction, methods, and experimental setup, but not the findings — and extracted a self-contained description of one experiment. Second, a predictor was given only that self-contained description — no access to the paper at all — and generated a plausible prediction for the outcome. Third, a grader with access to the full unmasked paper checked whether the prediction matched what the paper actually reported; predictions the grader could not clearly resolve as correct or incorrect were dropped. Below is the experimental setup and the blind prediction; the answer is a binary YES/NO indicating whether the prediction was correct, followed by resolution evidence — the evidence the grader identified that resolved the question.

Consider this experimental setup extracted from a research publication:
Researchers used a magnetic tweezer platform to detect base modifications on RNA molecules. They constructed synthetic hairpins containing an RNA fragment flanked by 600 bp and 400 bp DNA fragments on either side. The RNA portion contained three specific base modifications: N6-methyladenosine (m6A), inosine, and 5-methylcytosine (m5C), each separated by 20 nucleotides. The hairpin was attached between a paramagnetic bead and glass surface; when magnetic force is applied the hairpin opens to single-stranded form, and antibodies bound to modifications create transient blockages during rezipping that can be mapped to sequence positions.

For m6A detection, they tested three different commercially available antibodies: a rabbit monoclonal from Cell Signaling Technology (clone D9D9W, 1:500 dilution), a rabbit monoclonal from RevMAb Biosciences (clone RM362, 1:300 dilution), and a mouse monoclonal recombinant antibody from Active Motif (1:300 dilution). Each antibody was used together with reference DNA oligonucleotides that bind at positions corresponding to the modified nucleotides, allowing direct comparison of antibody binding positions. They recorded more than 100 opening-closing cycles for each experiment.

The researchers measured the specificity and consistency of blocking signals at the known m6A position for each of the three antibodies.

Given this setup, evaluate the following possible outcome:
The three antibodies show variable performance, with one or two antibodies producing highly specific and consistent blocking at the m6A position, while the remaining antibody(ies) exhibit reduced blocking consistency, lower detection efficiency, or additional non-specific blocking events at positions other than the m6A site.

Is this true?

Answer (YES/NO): YES